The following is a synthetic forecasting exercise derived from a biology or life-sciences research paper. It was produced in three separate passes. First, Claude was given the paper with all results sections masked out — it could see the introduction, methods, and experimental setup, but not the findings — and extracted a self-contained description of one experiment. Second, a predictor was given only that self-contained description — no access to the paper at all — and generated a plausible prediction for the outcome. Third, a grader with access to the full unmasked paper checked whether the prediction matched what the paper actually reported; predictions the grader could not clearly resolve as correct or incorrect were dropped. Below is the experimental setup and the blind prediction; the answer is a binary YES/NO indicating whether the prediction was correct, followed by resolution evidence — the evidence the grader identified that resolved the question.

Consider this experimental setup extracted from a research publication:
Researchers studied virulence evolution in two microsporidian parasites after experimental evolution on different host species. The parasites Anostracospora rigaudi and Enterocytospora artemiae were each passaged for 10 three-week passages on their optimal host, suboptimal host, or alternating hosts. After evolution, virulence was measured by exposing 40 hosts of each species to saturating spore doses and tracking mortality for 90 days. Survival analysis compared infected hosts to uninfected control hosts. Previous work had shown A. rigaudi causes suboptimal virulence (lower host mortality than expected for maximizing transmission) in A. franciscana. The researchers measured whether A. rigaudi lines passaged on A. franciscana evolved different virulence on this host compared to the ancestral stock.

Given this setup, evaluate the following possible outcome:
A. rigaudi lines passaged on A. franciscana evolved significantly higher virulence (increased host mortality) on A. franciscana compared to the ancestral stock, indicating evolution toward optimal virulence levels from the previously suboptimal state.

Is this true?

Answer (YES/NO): NO